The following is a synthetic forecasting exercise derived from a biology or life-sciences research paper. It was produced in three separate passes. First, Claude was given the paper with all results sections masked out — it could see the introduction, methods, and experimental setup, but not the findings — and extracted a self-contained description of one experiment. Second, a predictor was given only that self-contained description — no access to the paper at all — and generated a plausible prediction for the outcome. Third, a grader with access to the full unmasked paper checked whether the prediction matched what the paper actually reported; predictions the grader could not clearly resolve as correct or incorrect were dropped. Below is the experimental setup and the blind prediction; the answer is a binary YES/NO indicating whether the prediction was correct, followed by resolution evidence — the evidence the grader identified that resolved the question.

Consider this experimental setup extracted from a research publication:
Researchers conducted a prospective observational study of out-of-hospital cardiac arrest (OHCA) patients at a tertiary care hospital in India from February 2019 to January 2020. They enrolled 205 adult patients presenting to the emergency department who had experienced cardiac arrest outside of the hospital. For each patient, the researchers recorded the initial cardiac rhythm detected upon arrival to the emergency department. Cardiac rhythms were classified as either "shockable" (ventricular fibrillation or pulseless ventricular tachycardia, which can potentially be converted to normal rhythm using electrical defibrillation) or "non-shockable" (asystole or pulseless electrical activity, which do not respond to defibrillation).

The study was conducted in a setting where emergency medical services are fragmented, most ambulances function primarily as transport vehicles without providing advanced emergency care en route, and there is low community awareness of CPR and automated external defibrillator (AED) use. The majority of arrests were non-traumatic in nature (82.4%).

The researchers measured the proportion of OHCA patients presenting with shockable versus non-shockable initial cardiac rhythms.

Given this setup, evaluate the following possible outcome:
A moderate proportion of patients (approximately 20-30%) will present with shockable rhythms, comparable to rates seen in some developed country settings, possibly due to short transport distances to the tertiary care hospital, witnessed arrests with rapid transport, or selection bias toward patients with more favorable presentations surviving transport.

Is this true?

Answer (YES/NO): NO